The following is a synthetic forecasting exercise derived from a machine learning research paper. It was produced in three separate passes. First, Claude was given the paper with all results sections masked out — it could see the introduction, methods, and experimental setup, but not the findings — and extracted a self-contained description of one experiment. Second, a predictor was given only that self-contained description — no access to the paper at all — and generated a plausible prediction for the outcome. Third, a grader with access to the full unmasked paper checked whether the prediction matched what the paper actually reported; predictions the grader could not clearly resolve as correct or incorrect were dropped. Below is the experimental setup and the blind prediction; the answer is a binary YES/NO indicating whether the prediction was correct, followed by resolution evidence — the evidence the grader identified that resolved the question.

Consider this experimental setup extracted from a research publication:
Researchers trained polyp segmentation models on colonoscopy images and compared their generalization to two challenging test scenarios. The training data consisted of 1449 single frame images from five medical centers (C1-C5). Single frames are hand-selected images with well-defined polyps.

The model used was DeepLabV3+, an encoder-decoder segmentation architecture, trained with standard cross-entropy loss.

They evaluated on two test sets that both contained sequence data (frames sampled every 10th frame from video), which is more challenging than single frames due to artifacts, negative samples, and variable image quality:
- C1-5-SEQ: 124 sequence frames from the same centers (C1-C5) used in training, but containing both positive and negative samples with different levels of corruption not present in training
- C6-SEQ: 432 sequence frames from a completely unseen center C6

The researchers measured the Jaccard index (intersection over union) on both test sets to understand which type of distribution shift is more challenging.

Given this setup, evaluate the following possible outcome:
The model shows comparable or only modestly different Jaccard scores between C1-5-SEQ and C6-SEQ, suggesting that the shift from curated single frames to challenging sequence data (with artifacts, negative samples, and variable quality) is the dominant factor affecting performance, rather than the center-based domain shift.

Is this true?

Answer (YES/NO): NO